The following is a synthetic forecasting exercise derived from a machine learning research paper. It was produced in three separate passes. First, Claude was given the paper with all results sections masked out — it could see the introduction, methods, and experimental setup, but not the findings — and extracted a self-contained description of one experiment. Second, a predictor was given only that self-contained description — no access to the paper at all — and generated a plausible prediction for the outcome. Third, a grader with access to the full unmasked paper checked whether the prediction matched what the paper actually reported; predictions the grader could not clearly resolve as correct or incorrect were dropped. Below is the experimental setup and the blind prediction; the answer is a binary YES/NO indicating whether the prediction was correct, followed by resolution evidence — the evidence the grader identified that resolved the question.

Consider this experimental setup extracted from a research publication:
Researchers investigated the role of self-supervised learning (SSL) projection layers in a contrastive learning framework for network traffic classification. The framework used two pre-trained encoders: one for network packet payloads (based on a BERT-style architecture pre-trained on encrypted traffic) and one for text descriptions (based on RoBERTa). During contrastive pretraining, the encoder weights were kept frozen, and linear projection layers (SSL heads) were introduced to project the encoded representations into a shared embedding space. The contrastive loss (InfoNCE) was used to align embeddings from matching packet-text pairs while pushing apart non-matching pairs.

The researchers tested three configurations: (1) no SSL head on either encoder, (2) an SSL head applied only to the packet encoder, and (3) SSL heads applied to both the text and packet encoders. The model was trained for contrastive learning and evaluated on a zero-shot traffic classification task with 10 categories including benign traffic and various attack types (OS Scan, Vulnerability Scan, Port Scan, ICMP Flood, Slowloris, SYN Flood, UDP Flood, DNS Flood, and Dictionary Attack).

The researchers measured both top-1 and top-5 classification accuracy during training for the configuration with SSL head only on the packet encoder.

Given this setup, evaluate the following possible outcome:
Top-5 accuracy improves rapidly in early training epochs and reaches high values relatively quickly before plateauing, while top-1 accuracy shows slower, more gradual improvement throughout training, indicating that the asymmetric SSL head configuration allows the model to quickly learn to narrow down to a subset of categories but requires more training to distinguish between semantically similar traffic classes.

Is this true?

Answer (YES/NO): NO